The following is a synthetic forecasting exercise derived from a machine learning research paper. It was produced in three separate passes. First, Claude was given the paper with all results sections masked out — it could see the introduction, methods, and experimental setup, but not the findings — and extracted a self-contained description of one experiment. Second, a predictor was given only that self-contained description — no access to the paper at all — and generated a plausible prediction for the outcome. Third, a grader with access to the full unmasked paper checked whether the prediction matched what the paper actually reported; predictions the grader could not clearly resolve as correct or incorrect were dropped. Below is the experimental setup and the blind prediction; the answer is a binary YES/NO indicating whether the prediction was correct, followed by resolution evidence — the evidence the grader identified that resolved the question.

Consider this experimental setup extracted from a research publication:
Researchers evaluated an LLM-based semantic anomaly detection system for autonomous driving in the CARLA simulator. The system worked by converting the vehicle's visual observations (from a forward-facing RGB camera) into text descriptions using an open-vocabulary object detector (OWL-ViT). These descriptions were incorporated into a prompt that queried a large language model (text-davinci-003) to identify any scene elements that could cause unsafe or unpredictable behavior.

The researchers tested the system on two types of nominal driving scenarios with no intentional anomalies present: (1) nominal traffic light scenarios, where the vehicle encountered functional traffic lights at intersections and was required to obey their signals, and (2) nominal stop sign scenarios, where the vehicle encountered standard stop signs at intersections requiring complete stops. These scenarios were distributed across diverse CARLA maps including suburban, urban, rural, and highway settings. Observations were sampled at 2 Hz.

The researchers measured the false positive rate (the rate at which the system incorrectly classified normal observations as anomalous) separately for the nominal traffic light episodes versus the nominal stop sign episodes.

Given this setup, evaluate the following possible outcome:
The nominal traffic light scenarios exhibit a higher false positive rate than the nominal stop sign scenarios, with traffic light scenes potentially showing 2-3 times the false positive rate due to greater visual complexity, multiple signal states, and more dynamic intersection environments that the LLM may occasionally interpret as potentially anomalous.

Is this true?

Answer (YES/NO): NO